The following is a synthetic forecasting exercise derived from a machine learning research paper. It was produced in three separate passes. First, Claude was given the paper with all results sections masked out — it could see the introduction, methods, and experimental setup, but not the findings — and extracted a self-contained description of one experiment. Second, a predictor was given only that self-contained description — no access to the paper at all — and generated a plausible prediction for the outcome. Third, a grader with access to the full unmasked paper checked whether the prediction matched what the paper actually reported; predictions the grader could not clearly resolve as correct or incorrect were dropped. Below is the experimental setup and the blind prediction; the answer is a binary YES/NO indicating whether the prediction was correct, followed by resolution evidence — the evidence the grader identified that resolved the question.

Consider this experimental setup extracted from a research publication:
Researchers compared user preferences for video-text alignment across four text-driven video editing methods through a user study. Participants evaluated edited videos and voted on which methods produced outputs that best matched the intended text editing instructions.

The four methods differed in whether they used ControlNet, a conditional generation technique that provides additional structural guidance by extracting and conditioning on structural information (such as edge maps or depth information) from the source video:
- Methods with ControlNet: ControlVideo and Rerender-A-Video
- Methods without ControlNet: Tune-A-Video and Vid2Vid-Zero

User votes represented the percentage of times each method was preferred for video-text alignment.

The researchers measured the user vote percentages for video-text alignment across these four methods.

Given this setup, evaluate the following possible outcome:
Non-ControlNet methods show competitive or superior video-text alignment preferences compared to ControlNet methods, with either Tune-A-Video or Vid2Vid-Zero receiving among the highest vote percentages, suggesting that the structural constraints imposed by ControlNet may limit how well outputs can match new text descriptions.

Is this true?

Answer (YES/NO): NO